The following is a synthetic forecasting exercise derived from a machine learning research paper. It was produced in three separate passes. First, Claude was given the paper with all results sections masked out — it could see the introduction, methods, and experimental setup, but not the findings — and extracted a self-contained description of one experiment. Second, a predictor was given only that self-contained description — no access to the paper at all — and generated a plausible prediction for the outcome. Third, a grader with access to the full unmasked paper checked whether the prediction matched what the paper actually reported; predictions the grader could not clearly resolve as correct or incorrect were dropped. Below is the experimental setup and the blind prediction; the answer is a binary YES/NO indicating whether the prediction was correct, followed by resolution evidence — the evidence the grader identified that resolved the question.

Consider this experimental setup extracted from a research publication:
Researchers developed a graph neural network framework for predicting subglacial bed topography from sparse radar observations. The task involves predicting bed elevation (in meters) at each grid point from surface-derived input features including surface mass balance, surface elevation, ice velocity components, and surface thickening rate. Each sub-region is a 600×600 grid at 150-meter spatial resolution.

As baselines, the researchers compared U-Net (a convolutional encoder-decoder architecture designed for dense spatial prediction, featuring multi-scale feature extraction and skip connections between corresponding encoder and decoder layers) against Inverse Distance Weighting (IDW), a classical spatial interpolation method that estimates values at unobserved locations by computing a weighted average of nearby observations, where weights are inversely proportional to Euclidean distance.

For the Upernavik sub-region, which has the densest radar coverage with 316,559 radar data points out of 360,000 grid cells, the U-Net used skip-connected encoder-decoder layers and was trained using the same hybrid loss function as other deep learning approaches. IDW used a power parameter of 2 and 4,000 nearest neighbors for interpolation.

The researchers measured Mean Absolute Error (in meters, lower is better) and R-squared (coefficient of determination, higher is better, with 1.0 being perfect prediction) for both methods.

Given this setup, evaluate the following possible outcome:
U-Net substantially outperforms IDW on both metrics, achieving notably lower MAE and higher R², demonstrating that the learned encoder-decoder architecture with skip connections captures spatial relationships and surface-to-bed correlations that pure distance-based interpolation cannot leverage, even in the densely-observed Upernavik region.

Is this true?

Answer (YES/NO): NO